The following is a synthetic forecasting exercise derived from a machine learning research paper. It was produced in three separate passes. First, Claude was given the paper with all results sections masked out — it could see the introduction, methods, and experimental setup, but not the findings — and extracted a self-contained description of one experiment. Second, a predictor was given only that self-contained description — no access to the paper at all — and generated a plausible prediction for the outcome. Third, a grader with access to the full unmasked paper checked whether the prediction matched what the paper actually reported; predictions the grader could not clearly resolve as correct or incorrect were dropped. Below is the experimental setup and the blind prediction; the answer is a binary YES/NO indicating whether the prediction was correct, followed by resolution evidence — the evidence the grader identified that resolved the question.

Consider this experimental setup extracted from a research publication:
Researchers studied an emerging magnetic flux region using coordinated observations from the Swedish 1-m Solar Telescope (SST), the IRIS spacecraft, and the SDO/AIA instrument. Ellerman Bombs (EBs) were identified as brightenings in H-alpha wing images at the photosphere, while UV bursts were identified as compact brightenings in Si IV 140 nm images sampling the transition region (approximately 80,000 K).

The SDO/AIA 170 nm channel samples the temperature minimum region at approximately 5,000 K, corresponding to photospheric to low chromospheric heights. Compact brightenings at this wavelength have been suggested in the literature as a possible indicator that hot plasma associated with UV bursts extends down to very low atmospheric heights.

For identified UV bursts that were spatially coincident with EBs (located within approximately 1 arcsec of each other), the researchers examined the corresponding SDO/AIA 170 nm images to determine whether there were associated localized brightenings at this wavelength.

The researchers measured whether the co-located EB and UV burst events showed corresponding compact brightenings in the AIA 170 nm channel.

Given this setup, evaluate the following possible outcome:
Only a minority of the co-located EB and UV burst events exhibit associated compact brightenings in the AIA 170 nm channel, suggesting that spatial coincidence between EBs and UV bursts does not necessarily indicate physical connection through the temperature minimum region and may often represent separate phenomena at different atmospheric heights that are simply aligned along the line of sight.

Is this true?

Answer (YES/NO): NO